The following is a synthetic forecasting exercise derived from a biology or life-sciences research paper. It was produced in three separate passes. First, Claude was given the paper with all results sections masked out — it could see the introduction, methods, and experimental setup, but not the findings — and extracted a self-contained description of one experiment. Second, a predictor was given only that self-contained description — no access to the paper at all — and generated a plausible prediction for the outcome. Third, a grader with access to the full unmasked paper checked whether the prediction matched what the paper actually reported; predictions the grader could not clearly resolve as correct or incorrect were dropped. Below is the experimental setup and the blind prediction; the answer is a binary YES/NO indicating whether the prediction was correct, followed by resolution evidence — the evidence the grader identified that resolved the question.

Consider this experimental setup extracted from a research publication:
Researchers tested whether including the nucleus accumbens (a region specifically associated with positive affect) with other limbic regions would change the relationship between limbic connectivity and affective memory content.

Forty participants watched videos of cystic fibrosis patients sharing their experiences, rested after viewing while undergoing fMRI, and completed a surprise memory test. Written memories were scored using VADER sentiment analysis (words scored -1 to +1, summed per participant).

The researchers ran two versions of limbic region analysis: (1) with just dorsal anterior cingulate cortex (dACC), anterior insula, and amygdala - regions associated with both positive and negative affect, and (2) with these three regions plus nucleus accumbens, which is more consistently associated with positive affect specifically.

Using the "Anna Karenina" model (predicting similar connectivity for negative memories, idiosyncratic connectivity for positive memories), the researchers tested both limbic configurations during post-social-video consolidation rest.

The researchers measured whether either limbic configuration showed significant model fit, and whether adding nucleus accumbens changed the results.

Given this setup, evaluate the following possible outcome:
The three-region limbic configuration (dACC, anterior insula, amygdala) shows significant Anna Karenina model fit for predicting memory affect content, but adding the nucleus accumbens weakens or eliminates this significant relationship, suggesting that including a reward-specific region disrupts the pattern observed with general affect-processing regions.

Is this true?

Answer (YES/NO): NO